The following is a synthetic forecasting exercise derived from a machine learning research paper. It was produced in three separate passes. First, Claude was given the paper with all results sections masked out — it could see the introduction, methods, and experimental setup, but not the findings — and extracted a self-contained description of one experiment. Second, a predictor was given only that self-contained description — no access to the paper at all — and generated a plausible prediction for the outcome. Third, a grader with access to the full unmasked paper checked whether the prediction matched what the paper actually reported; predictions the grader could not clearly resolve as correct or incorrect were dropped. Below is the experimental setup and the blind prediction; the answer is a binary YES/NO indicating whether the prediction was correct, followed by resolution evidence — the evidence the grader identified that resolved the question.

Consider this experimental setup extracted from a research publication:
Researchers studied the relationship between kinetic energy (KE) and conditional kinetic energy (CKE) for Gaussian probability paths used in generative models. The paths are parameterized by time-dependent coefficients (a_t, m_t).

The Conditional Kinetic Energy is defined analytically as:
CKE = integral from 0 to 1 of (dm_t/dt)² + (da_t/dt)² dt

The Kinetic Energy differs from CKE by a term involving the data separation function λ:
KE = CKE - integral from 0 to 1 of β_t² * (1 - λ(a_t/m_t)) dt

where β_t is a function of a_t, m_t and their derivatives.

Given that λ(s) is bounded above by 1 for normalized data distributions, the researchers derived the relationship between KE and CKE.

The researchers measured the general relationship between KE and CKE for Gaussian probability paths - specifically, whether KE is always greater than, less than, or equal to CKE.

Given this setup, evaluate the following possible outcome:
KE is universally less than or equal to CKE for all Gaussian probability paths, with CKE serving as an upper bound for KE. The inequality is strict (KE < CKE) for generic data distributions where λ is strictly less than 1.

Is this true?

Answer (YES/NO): YES